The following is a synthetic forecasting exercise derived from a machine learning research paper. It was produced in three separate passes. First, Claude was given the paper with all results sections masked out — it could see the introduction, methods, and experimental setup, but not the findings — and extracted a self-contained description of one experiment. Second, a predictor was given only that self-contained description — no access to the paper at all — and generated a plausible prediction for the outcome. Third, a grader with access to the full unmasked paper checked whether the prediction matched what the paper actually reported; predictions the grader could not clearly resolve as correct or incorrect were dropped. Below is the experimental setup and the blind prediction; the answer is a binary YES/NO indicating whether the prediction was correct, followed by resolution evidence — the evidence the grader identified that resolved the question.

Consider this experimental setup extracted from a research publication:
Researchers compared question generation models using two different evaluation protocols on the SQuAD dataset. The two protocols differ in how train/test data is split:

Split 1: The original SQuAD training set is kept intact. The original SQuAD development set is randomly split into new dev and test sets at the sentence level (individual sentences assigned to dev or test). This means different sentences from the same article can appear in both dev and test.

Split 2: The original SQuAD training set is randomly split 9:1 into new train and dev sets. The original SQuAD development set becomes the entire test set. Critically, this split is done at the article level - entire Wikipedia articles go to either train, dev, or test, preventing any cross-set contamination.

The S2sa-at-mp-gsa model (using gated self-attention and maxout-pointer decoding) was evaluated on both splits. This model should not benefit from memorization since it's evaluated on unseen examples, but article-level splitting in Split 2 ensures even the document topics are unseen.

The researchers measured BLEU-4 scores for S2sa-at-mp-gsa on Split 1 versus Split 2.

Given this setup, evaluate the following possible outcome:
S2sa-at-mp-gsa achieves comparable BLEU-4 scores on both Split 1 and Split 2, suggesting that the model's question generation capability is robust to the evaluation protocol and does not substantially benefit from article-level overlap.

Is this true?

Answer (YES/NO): NO